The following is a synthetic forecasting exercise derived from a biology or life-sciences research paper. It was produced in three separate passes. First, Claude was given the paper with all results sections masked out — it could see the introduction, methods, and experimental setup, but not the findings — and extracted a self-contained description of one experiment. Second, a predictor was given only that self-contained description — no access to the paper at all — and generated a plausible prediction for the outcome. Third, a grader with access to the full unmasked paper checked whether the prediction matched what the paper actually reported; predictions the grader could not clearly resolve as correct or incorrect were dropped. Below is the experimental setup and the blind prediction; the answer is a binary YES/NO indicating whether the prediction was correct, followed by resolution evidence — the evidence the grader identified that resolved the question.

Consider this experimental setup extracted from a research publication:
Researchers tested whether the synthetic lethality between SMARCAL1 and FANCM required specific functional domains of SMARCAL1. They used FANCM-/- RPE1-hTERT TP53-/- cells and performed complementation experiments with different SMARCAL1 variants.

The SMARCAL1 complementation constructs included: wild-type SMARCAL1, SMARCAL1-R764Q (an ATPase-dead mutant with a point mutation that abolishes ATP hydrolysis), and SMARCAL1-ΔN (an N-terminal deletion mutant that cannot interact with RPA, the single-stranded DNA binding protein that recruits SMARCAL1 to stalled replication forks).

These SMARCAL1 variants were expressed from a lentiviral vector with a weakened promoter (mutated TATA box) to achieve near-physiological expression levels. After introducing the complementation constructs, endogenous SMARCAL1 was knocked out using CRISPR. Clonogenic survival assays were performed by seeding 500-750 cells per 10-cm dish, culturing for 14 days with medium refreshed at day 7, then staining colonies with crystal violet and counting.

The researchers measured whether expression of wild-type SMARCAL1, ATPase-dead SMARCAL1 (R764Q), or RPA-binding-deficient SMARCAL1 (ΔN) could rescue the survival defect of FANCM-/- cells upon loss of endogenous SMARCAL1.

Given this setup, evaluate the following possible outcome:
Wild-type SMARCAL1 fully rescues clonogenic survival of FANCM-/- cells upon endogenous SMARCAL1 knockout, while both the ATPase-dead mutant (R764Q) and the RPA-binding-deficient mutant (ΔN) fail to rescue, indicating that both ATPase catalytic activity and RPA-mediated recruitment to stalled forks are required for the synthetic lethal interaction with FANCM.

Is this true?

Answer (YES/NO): NO